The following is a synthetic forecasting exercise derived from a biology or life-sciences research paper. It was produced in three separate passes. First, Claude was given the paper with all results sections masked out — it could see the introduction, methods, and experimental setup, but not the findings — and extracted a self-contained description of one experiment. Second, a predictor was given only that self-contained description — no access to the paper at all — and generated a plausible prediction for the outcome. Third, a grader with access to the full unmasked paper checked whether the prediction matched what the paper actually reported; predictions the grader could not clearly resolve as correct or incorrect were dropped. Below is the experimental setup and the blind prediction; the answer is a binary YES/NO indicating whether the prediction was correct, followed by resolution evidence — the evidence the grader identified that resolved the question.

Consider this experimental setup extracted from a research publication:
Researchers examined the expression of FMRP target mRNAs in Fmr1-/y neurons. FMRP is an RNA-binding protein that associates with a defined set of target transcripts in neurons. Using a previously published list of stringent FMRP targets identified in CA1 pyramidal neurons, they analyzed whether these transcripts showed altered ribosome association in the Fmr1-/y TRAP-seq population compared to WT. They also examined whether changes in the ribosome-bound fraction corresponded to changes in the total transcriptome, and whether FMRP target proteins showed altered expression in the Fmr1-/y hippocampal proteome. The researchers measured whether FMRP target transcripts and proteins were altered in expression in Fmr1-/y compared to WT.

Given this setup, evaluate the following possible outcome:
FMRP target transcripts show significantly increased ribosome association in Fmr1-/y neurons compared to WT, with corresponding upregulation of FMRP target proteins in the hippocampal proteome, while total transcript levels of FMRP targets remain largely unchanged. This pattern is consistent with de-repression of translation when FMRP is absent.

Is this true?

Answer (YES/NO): NO